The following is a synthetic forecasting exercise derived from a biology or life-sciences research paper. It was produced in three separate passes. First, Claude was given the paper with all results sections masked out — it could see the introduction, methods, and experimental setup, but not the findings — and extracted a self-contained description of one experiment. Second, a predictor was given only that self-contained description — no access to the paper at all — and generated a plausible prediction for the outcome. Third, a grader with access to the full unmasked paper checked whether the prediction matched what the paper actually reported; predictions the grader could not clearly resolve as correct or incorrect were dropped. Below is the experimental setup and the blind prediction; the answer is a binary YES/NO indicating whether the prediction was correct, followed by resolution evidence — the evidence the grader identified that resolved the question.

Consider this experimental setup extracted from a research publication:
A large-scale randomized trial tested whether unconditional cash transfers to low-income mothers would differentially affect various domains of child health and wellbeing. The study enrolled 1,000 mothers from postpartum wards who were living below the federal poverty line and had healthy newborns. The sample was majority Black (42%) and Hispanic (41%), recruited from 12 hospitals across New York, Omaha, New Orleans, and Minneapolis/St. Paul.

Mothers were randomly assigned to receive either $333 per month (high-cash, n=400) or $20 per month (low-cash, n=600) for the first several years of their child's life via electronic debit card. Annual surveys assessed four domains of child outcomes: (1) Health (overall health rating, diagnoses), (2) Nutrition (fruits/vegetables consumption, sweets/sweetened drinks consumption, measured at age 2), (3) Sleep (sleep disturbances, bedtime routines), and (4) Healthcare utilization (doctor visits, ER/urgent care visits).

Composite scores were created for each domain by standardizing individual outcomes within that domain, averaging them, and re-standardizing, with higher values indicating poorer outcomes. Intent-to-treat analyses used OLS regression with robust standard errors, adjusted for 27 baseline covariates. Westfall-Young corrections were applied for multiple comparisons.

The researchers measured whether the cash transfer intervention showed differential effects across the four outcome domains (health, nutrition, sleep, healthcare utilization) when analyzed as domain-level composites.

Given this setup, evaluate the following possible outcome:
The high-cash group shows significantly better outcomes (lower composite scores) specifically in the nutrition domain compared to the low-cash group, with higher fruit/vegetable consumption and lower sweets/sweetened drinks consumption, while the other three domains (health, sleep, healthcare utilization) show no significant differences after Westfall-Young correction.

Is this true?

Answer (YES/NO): NO